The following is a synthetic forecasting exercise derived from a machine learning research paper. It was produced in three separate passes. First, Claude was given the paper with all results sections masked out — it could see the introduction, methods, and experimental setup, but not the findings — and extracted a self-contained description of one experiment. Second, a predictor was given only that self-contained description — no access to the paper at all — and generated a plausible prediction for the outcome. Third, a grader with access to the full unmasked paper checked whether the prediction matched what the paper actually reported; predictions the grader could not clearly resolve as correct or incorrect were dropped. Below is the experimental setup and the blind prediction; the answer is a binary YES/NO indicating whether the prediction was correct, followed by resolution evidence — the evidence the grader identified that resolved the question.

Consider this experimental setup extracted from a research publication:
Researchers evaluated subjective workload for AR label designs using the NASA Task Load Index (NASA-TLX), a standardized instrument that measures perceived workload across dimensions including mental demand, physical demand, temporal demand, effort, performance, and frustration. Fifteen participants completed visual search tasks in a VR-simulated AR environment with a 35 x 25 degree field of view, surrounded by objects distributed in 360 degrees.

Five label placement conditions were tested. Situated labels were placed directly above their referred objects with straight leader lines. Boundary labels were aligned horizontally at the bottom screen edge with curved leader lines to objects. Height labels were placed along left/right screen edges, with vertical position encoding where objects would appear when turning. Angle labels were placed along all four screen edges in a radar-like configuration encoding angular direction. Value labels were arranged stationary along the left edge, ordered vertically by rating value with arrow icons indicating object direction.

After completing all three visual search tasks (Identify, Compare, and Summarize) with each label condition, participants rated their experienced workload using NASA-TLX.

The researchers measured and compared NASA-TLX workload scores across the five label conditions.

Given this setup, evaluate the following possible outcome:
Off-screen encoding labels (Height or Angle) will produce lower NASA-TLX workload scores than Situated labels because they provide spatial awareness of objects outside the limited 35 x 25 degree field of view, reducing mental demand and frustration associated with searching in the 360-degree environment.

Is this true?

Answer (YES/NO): YES